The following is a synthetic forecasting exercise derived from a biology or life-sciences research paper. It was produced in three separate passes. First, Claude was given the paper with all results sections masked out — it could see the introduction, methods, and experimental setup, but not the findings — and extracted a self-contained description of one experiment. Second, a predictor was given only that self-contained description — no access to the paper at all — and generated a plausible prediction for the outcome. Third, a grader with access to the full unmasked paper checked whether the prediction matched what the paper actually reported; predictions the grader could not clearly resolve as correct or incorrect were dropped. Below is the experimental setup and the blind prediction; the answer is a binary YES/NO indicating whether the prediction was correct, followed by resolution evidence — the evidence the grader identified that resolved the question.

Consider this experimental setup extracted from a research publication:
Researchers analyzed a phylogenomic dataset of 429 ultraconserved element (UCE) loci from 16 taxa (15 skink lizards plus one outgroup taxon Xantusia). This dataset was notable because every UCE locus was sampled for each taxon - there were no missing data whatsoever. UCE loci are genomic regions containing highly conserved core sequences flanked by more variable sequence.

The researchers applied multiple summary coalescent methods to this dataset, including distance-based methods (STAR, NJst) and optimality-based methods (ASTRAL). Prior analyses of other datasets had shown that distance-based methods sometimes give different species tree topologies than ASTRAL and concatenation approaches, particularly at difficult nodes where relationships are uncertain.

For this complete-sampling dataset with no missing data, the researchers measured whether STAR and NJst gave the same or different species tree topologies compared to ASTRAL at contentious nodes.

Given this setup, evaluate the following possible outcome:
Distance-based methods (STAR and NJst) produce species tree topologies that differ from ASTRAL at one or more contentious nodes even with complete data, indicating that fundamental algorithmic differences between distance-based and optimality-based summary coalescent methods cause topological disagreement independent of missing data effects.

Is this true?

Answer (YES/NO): YES